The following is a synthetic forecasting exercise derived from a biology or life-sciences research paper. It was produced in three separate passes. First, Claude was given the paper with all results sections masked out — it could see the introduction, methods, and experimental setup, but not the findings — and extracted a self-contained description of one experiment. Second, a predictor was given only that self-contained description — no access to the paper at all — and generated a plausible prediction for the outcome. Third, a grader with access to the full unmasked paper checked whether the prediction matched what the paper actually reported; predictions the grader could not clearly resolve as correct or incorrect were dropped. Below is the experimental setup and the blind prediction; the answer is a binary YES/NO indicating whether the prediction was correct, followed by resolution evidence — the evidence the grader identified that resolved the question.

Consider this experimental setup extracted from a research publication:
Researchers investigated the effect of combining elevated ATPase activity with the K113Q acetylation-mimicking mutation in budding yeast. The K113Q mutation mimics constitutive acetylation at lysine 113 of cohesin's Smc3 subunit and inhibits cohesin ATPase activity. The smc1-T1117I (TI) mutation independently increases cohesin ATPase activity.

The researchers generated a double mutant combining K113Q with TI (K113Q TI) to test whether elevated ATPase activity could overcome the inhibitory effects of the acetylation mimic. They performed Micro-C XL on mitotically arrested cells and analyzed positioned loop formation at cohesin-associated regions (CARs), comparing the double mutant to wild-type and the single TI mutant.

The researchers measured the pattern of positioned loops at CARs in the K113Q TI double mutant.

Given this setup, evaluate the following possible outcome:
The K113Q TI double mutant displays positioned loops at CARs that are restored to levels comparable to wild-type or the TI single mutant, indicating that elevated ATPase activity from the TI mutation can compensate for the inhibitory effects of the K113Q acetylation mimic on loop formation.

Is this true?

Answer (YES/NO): YES